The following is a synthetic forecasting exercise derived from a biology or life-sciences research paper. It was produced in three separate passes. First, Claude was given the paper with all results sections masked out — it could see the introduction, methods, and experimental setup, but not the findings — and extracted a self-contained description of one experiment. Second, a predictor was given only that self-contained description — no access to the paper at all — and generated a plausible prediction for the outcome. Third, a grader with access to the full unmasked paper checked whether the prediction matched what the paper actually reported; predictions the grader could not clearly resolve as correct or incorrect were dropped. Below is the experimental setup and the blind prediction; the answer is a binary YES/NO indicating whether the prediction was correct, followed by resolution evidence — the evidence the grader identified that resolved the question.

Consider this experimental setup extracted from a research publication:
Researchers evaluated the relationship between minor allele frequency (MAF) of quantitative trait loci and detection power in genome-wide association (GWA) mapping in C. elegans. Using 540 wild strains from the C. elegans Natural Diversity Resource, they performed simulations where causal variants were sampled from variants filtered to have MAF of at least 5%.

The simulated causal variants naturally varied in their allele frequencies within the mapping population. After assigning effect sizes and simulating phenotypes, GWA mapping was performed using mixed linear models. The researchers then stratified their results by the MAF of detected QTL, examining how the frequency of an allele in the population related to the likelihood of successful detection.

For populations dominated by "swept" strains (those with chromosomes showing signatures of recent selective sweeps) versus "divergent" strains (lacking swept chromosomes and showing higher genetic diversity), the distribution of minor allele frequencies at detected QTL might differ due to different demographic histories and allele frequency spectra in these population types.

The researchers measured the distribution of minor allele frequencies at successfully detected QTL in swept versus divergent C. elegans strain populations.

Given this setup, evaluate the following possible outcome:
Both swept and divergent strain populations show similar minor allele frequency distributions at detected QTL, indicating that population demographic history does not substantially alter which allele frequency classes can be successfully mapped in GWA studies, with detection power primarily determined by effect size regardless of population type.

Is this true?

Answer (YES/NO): NO